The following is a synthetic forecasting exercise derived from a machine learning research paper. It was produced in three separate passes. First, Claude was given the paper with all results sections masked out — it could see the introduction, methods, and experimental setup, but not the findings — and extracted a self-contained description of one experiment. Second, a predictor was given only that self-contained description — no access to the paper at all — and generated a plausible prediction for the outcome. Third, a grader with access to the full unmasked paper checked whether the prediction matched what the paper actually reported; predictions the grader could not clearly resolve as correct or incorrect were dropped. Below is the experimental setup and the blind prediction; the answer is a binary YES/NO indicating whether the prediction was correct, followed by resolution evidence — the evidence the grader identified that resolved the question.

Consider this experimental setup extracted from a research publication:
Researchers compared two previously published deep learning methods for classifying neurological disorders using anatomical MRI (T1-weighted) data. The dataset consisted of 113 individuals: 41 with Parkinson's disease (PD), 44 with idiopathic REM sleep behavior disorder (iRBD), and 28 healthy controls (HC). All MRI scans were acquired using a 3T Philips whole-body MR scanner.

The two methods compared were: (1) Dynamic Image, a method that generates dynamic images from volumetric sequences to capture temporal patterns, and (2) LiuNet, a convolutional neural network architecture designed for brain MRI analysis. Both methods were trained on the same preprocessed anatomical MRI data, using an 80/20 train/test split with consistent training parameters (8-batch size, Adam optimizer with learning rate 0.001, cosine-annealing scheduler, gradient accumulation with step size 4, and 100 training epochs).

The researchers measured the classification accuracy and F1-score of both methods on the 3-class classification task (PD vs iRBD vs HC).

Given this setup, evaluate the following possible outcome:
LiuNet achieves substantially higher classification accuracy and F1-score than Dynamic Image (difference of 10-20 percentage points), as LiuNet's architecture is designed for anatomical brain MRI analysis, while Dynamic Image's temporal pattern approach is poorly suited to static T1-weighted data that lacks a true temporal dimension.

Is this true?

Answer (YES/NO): NO